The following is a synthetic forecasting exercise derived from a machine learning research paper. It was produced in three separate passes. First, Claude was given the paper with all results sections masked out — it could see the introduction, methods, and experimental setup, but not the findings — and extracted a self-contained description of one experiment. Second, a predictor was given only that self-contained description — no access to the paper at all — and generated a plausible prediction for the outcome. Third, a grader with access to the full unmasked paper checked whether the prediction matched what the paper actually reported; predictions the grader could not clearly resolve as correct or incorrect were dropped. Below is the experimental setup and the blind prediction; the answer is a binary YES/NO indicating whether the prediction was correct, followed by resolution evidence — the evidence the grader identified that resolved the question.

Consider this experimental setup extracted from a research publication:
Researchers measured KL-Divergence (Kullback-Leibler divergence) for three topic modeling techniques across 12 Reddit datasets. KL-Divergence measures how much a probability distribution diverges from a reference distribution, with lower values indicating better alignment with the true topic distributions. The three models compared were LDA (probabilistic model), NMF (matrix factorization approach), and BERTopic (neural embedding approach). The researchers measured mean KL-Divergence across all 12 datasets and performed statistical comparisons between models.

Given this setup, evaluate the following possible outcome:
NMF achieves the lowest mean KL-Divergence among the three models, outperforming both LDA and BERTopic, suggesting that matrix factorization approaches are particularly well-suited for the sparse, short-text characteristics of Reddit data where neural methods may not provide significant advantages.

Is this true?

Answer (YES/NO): NO